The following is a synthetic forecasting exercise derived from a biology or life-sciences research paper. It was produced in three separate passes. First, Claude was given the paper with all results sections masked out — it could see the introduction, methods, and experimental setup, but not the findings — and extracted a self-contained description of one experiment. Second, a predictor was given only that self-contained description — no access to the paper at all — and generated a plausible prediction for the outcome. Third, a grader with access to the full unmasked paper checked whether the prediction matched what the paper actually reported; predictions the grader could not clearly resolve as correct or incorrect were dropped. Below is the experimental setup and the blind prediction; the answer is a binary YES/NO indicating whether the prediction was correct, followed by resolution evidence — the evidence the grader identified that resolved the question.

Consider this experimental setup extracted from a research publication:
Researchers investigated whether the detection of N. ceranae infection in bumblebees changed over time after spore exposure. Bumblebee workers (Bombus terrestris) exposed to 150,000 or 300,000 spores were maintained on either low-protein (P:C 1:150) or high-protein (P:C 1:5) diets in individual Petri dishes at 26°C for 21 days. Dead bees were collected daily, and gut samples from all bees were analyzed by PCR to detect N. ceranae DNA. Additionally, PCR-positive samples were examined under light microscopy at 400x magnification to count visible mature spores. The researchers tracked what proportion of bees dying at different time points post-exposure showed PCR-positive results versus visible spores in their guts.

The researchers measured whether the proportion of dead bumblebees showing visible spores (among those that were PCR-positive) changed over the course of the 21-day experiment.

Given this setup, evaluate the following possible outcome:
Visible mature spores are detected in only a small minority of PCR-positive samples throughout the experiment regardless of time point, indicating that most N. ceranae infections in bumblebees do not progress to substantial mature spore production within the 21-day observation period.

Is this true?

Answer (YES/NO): NO